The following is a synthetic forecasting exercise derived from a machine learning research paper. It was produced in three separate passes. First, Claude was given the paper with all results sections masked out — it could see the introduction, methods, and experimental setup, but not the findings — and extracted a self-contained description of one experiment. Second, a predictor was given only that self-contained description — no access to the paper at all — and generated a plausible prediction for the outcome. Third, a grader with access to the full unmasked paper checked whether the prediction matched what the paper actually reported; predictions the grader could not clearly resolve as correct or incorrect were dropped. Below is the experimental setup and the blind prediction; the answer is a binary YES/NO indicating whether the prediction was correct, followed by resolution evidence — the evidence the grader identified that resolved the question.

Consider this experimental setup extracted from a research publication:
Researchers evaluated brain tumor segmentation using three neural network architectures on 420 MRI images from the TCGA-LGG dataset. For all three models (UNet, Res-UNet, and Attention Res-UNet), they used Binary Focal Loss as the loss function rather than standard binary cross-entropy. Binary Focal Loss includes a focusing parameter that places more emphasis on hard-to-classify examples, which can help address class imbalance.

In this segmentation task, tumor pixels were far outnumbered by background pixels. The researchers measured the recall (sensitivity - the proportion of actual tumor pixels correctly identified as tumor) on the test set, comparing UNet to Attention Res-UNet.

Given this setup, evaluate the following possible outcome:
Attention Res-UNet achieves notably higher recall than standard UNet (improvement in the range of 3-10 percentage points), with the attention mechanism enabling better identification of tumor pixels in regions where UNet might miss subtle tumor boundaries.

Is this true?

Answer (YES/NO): NO